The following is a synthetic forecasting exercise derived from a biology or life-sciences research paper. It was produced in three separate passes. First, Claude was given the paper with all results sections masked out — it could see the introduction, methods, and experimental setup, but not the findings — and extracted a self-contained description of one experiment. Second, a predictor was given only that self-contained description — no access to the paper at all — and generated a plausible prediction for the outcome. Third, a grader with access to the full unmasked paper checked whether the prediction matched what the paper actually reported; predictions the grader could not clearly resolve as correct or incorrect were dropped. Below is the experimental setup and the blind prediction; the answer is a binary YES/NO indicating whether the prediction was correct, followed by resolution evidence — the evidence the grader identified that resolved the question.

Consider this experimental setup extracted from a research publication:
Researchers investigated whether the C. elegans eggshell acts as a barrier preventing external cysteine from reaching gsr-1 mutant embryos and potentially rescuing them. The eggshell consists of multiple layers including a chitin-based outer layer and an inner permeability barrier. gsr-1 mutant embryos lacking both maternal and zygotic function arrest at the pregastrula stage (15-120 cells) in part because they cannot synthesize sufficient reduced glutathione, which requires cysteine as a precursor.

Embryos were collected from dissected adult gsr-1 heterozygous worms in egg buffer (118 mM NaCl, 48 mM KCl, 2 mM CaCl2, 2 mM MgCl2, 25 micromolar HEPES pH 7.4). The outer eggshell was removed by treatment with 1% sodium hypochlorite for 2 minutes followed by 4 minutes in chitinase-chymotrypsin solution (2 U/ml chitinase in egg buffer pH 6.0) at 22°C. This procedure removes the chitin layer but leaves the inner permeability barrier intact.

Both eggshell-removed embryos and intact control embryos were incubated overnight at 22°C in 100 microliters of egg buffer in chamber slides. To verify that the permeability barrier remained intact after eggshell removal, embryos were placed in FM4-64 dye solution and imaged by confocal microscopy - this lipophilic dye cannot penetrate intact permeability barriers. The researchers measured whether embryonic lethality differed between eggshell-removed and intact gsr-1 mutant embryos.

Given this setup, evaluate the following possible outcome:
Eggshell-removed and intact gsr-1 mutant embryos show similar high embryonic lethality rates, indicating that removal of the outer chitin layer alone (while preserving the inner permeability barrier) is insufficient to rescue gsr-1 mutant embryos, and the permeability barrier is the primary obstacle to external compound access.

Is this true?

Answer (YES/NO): YES